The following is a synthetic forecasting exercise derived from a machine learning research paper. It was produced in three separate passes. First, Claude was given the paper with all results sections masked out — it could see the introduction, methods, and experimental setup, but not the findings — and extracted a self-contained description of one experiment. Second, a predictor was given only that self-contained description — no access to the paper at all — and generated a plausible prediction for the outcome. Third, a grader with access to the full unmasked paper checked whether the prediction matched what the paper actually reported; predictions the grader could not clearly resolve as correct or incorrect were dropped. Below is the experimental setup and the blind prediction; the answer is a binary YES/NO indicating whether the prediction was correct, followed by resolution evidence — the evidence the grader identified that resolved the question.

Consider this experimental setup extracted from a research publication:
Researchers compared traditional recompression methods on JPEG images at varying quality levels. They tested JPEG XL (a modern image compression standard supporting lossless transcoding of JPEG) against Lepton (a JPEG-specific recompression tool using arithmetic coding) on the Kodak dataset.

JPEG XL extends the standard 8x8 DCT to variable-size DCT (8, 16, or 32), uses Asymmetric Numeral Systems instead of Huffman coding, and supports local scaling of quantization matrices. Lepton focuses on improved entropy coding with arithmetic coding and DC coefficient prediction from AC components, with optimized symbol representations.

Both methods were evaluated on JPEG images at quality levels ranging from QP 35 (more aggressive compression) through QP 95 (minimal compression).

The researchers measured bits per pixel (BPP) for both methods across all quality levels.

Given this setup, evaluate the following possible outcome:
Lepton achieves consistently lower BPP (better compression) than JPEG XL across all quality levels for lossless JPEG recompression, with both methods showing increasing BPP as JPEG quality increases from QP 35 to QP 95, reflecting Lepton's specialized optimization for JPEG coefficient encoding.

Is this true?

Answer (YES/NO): YES